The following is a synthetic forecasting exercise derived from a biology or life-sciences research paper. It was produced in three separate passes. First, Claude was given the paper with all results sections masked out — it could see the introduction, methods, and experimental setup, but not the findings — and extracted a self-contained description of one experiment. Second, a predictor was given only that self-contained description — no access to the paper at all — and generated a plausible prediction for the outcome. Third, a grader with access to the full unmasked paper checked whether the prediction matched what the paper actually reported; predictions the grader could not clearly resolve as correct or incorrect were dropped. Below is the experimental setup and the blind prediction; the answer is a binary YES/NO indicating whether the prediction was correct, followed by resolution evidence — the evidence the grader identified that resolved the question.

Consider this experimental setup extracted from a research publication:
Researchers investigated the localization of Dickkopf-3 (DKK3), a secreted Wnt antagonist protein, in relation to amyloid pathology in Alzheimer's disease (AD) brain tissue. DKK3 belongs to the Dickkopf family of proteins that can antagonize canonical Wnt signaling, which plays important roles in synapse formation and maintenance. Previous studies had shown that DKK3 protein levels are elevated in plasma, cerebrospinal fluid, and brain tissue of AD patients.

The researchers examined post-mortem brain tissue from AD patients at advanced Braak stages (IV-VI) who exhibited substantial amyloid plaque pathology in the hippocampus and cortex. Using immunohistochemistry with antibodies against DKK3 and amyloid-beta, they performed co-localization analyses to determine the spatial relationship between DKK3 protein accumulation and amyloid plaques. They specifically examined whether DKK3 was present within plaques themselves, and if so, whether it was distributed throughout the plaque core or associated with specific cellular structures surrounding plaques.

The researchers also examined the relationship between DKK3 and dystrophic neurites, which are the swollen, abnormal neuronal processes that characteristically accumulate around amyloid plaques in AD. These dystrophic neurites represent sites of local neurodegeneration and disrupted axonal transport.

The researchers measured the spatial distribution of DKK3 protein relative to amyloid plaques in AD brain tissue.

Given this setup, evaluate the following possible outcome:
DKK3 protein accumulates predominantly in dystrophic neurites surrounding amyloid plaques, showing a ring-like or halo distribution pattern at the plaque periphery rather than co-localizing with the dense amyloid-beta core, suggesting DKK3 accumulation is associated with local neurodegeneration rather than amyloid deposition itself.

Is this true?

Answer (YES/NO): YES